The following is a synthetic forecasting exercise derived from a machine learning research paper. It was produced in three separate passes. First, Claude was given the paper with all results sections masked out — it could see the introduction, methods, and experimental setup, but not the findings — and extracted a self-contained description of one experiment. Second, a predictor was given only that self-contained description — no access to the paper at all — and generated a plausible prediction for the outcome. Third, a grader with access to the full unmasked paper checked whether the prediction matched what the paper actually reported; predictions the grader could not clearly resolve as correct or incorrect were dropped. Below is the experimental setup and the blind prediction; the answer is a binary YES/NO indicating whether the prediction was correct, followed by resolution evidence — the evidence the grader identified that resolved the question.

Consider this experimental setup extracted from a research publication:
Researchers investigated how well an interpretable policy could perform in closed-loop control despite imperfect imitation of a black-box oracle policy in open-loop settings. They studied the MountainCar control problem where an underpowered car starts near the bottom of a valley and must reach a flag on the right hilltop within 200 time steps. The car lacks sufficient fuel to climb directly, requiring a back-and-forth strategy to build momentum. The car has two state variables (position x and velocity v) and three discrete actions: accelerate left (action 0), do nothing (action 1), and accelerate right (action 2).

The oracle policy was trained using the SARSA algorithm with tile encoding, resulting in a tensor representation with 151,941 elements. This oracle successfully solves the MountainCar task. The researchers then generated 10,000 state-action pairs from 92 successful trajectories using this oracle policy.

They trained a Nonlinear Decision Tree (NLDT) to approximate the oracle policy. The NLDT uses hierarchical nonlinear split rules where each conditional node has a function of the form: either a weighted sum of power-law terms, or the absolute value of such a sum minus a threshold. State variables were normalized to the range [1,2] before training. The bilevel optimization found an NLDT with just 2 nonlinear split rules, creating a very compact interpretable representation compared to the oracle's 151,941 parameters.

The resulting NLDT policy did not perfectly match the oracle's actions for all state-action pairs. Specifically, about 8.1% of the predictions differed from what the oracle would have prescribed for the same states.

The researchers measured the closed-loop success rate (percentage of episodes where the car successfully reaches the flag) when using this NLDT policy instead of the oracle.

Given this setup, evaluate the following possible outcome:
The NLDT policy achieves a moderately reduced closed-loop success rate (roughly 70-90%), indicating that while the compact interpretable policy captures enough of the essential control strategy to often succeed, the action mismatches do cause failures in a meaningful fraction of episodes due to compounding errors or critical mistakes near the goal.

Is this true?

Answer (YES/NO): NO